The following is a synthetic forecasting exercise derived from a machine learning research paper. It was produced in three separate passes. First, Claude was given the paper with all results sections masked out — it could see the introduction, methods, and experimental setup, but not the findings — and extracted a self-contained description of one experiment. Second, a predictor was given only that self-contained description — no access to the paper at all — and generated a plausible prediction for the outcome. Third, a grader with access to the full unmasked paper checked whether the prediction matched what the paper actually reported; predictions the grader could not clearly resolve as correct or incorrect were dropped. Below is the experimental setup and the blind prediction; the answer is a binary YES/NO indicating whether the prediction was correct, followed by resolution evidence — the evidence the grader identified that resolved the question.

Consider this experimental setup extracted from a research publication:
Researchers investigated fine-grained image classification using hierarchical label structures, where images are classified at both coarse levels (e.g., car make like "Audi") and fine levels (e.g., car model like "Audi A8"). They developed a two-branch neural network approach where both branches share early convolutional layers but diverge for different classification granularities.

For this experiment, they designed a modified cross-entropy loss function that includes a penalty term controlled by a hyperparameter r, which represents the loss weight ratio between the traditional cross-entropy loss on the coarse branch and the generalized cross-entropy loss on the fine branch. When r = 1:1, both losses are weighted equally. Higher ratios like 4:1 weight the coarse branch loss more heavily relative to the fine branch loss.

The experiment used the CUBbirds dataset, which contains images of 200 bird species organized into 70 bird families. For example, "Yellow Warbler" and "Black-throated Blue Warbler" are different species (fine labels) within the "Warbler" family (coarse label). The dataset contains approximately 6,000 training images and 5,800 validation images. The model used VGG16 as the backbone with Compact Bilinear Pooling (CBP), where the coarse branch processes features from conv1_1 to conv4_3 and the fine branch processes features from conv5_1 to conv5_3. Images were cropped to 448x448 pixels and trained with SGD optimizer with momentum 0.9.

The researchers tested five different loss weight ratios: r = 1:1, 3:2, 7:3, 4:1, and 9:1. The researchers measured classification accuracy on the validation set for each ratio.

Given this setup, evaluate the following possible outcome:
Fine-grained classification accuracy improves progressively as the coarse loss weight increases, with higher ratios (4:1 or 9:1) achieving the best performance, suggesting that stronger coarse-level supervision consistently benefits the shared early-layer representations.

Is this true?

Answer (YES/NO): NO